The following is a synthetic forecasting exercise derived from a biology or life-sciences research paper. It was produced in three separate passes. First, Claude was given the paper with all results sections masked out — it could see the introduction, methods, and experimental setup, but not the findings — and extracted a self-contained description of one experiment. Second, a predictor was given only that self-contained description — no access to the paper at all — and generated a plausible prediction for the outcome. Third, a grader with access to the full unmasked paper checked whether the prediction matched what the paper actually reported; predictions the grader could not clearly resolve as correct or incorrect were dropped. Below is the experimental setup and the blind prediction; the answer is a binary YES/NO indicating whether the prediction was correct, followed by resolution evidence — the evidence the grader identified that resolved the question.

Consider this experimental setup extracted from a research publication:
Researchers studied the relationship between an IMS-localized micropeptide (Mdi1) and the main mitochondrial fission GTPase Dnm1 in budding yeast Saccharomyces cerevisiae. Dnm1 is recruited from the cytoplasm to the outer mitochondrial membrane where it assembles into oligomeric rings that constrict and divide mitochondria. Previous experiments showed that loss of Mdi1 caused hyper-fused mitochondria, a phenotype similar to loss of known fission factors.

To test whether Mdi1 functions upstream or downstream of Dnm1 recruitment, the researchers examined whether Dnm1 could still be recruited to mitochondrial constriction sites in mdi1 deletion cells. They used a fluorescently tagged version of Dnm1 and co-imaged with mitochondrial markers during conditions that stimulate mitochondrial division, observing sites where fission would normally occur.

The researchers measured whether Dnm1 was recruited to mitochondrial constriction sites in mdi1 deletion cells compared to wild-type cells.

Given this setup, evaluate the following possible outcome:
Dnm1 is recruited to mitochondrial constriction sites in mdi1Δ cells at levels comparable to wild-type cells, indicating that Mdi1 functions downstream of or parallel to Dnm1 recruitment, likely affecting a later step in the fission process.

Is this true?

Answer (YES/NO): YES